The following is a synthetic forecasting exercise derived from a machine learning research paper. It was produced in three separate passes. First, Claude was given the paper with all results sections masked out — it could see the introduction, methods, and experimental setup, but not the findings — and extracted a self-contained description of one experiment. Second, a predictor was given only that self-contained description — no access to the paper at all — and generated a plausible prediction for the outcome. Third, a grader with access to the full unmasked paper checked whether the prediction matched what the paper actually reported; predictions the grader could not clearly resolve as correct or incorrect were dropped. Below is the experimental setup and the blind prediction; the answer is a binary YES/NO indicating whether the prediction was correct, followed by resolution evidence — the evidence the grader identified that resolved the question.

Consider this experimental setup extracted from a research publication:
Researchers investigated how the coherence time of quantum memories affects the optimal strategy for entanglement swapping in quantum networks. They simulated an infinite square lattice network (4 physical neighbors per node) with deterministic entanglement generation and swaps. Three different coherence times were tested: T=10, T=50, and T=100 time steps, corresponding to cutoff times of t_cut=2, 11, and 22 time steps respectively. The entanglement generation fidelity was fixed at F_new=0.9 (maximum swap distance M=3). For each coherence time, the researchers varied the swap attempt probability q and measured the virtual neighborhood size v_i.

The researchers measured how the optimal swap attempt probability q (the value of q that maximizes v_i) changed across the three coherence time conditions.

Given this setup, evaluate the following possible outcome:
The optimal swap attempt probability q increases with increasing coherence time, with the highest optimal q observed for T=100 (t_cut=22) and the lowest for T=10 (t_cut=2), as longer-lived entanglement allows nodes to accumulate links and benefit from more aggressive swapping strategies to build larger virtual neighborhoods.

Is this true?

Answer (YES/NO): NO